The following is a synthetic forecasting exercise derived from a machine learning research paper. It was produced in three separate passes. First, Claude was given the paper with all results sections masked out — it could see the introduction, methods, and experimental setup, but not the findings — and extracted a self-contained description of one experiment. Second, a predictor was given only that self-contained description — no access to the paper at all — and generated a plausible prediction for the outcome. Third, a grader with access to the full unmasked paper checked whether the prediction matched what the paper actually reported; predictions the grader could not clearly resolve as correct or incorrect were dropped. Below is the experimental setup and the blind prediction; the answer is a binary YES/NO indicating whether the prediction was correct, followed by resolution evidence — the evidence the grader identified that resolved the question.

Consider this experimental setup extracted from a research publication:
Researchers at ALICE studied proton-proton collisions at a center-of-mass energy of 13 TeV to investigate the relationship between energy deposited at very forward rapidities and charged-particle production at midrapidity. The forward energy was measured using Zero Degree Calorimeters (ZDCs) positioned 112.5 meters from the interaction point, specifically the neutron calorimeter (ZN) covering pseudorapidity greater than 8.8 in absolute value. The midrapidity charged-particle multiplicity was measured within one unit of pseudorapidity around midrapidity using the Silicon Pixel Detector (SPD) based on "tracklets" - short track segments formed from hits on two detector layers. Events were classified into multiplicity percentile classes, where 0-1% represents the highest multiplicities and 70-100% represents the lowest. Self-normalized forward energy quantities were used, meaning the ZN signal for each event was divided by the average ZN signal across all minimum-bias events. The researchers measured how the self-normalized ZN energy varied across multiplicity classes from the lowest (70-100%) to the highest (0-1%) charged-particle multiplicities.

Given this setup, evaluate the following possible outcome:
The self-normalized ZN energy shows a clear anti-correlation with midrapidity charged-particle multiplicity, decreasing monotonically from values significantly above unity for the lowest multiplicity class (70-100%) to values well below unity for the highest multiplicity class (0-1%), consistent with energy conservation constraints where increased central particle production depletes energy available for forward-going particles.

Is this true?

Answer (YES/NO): YES